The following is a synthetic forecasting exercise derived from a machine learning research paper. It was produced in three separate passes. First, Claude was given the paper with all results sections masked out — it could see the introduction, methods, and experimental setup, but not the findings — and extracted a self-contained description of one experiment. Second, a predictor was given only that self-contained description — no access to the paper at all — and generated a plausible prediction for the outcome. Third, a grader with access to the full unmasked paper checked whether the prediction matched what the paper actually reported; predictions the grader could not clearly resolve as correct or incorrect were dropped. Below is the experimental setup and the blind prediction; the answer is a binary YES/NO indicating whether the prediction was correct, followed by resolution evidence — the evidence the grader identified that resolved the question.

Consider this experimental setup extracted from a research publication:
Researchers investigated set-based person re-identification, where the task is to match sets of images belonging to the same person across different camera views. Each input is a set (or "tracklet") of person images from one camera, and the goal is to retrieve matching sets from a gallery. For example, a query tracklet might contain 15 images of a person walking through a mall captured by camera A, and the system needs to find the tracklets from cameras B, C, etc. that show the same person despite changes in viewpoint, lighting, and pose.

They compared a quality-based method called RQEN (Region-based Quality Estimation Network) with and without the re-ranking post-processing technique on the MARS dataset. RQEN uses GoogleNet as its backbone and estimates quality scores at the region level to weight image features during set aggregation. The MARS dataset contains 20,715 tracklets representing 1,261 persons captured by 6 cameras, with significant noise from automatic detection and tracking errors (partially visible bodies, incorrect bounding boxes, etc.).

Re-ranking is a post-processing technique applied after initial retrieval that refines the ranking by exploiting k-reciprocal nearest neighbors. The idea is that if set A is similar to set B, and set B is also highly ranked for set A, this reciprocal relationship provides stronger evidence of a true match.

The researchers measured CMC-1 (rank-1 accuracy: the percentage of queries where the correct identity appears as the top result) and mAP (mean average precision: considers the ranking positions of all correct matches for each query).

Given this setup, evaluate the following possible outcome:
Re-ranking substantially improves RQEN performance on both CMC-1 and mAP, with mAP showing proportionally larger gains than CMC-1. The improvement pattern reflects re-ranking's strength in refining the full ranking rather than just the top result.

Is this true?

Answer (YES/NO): YES